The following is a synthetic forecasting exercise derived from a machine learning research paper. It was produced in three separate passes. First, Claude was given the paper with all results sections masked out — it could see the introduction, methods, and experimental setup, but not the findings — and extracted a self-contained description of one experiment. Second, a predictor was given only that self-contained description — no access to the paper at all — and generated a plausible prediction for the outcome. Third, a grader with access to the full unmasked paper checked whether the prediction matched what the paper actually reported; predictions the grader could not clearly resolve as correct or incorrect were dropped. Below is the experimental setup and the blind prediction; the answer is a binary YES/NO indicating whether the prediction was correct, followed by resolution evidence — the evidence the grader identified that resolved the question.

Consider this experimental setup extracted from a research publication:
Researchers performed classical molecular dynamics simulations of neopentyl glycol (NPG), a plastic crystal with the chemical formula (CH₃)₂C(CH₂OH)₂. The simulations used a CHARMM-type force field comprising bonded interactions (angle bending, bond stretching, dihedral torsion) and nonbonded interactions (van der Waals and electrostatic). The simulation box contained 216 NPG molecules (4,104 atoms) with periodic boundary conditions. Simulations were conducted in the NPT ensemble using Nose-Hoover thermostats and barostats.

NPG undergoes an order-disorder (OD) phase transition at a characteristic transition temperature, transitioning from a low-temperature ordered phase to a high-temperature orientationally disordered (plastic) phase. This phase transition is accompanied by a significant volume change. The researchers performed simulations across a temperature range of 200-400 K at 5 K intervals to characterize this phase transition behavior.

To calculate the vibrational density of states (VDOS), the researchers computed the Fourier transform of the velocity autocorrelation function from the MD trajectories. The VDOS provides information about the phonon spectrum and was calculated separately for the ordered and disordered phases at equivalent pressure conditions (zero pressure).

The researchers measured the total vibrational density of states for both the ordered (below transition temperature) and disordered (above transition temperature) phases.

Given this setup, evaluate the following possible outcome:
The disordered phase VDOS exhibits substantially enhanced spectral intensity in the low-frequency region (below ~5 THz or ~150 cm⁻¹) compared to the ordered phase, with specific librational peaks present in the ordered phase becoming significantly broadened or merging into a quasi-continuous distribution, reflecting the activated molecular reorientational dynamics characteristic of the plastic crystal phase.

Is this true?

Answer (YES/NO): YES